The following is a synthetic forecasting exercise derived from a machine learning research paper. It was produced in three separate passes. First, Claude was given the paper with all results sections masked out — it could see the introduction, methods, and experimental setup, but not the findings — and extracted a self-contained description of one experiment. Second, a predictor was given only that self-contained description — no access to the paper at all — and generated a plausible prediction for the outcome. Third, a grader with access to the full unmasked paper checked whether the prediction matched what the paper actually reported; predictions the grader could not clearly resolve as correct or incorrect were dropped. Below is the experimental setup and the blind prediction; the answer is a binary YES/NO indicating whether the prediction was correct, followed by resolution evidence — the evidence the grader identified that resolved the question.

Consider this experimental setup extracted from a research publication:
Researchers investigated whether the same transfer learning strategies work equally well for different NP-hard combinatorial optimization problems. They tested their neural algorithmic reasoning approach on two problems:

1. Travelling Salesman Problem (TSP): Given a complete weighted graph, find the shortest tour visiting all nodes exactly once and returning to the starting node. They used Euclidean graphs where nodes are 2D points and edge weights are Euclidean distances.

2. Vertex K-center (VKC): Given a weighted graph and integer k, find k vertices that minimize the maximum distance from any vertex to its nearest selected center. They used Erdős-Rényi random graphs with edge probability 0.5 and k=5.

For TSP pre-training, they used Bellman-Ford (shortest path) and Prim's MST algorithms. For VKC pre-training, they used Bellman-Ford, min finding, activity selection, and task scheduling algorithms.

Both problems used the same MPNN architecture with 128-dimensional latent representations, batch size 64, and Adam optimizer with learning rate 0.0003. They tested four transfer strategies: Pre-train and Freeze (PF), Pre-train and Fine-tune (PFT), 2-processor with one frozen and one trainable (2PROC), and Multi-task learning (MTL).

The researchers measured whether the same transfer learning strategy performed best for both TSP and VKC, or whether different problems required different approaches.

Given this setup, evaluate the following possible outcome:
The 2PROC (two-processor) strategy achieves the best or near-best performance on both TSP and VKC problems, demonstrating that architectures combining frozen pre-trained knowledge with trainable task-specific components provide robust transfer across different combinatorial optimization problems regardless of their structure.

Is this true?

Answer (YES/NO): NO